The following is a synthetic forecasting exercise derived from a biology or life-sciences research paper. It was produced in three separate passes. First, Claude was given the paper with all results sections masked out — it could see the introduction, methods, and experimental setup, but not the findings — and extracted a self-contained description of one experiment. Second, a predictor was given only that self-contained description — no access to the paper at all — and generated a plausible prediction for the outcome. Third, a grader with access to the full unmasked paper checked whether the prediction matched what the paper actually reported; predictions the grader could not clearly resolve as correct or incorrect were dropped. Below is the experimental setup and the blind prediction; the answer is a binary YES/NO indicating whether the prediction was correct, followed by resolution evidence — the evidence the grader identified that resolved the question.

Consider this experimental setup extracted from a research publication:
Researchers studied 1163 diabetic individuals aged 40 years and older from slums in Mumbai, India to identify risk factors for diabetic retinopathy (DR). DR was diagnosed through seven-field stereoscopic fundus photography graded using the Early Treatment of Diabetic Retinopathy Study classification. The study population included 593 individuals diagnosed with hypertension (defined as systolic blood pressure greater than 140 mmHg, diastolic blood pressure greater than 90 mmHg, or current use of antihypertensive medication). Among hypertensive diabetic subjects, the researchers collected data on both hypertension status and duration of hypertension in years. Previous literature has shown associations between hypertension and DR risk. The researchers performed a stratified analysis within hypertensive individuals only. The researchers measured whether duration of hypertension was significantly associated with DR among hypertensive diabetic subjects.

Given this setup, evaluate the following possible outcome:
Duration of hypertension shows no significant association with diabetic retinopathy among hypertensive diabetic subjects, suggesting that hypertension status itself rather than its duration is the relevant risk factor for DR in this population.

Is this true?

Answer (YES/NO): NO